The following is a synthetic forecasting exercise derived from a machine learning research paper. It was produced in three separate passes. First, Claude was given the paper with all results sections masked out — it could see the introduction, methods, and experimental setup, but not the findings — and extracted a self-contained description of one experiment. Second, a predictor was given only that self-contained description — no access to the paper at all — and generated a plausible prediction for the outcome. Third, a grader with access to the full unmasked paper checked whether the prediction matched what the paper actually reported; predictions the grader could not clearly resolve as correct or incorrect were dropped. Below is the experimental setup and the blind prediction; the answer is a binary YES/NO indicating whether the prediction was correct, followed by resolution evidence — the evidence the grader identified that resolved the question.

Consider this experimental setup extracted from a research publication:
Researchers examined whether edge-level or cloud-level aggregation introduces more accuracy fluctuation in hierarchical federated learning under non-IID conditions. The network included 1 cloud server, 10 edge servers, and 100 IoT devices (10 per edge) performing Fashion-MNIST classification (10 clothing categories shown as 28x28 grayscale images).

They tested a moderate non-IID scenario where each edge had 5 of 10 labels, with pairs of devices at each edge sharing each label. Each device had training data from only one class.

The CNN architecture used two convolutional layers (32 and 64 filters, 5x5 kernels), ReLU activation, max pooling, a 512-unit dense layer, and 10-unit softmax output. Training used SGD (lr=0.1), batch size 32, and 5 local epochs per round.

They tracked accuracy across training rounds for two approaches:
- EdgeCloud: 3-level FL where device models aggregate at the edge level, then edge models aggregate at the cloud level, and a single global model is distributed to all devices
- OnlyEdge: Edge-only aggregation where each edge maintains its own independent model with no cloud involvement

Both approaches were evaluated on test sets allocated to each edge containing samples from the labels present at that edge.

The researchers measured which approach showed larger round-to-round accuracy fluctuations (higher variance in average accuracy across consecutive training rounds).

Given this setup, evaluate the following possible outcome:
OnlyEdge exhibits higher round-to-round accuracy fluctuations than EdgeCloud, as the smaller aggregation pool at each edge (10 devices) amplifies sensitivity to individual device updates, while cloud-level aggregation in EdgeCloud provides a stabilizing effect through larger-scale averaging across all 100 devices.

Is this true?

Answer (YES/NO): NO